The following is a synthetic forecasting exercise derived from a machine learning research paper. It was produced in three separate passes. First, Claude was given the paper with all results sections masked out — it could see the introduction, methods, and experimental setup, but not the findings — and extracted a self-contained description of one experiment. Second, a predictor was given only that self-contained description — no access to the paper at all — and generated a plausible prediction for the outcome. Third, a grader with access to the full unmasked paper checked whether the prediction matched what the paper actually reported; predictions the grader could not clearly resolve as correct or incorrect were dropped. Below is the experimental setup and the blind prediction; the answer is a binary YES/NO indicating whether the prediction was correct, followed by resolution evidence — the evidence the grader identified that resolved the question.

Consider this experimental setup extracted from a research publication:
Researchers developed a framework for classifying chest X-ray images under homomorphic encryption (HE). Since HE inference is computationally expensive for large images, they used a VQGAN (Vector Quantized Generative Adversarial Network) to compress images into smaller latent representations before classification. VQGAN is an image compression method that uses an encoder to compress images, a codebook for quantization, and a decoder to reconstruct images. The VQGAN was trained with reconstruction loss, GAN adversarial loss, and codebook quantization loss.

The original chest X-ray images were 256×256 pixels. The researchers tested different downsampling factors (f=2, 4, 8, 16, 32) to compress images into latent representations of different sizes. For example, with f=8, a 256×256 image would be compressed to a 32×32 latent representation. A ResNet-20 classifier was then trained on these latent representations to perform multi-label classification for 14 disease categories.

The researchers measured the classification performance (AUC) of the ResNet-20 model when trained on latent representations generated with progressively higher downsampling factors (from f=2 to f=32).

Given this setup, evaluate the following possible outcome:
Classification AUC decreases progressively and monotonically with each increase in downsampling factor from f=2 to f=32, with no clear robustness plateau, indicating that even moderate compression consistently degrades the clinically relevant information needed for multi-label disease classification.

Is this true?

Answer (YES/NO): NO